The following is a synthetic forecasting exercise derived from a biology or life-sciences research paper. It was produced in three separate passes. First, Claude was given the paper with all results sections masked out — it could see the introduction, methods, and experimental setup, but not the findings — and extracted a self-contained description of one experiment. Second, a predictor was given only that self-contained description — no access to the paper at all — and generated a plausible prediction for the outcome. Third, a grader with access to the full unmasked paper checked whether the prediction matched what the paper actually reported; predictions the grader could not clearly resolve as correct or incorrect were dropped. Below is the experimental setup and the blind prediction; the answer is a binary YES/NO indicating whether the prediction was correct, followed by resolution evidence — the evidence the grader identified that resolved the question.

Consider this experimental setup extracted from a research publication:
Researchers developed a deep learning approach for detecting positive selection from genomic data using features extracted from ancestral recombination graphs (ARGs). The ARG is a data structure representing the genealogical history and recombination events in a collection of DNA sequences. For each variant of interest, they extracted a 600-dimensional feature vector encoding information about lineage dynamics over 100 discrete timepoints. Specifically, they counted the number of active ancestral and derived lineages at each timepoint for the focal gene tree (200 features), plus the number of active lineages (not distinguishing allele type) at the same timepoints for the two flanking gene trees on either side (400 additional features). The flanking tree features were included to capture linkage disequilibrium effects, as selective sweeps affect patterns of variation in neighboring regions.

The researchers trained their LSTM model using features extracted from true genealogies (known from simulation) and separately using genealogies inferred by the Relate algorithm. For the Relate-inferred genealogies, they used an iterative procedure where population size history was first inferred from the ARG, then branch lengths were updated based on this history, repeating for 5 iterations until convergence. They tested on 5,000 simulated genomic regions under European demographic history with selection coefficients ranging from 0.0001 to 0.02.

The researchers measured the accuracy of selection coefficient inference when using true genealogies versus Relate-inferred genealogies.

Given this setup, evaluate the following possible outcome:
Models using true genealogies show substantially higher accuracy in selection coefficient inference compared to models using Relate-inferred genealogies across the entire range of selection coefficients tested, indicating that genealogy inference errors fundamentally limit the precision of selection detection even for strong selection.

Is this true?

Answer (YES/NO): NO